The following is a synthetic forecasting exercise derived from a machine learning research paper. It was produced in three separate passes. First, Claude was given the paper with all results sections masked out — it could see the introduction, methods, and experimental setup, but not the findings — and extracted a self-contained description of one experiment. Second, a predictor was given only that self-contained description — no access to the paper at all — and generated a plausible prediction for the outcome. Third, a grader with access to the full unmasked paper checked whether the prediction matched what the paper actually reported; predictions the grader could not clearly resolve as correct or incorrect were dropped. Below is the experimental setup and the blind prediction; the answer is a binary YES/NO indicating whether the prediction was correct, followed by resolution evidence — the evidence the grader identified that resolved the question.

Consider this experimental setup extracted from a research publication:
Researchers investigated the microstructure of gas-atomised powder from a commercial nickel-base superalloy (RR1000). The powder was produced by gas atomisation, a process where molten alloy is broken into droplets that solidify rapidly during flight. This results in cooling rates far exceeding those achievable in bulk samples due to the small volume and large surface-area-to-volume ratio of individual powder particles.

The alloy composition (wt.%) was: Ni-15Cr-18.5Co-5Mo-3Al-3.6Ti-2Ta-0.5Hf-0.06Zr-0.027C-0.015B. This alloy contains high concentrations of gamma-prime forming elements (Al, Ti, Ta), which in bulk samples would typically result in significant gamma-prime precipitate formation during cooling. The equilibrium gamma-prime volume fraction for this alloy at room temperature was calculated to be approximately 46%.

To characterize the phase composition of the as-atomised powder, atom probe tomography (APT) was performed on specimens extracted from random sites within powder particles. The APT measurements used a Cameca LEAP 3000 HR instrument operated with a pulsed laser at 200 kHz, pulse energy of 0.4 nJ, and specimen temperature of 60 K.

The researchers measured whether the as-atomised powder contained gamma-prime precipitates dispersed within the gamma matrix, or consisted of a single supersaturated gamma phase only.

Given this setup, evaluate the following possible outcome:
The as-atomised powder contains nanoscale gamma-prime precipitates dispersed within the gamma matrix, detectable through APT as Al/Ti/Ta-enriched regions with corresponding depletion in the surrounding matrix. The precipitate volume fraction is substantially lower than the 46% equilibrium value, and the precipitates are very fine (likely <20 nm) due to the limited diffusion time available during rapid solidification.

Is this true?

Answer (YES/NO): NO